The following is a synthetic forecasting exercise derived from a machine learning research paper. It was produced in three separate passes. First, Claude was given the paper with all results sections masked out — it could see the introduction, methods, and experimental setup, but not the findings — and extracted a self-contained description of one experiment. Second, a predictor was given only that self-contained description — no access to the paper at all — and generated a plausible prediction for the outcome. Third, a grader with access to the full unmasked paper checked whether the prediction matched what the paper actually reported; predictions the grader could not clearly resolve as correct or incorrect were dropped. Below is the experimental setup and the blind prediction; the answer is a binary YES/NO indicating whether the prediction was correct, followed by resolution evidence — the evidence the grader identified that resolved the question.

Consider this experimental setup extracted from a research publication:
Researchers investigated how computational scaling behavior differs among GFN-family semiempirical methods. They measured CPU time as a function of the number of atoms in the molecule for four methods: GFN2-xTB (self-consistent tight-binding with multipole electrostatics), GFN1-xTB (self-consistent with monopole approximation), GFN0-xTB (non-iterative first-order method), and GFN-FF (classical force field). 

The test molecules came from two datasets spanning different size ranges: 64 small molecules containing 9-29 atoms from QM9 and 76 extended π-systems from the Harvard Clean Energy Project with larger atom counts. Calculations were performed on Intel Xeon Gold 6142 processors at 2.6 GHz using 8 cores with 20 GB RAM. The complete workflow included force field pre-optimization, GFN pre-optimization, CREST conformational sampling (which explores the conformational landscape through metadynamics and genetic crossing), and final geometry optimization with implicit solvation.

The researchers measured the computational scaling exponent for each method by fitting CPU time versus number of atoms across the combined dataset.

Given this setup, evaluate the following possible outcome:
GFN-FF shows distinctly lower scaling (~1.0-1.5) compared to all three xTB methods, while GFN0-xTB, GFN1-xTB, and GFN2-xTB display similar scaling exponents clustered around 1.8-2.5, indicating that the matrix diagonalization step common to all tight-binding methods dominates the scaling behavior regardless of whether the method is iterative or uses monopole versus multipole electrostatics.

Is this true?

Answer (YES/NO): NO